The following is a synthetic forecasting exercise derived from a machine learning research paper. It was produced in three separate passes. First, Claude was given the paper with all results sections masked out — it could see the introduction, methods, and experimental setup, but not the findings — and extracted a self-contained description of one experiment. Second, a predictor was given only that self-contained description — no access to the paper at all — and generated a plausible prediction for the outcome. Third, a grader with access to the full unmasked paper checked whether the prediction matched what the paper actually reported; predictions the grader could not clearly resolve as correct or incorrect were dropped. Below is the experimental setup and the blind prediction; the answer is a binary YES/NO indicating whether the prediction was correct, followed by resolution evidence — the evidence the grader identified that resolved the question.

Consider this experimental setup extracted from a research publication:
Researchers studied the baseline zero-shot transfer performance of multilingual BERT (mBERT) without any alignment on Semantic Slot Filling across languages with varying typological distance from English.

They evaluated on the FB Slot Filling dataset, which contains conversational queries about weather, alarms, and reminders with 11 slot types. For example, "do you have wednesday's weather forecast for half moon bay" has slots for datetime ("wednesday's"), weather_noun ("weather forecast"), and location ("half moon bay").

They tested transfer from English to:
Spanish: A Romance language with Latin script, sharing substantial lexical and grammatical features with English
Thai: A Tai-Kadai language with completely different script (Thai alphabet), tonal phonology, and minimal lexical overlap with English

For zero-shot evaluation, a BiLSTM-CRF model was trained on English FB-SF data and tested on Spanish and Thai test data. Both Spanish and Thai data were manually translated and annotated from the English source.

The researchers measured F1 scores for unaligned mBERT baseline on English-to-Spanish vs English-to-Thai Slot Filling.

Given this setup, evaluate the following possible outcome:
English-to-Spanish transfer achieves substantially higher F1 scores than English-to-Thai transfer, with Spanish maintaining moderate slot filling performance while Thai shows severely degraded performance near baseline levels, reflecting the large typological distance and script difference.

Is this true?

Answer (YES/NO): YES